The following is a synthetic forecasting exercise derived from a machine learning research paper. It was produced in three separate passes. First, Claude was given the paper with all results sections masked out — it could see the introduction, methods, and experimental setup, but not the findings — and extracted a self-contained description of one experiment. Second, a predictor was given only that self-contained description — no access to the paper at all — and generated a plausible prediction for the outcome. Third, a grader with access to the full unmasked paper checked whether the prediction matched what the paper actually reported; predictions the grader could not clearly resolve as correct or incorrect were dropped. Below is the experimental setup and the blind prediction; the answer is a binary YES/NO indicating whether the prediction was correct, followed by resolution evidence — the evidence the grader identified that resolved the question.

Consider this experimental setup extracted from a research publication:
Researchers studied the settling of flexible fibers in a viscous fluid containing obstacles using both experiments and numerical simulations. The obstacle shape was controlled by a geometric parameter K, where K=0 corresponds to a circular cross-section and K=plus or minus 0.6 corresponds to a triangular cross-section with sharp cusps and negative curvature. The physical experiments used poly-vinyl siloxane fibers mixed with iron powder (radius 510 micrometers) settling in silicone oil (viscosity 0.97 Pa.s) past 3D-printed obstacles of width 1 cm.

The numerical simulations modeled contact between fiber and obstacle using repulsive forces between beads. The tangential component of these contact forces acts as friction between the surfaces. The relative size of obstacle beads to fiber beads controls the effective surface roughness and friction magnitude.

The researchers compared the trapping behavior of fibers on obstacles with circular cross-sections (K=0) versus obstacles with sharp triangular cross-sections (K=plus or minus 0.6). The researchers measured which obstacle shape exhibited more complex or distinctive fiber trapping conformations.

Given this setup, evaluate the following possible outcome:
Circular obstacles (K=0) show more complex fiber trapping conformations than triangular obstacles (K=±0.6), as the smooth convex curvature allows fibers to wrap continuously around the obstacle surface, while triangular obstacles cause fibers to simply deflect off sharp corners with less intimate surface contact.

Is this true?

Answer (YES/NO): NO